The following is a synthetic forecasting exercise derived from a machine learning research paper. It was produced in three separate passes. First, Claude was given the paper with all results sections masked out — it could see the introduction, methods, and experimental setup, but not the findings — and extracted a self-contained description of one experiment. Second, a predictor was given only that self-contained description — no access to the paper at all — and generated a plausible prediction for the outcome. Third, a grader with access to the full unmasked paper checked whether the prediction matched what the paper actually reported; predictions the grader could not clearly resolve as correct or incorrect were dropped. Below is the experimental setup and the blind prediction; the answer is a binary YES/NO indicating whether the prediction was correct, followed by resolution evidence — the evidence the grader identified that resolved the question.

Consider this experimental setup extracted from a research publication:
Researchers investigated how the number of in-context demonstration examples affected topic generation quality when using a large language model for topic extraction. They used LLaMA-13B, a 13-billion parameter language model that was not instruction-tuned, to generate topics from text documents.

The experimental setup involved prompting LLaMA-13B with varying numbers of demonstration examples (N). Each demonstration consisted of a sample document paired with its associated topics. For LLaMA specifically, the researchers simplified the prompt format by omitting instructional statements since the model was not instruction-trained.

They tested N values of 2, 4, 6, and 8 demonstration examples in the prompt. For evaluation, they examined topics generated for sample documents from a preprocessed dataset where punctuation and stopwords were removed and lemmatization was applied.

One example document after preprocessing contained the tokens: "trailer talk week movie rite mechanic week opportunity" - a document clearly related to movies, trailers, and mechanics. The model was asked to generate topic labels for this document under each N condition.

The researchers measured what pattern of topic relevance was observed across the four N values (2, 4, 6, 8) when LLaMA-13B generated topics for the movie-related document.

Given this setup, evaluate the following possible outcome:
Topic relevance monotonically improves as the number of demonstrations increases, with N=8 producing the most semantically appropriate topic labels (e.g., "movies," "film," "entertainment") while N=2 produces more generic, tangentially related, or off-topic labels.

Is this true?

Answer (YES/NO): NO